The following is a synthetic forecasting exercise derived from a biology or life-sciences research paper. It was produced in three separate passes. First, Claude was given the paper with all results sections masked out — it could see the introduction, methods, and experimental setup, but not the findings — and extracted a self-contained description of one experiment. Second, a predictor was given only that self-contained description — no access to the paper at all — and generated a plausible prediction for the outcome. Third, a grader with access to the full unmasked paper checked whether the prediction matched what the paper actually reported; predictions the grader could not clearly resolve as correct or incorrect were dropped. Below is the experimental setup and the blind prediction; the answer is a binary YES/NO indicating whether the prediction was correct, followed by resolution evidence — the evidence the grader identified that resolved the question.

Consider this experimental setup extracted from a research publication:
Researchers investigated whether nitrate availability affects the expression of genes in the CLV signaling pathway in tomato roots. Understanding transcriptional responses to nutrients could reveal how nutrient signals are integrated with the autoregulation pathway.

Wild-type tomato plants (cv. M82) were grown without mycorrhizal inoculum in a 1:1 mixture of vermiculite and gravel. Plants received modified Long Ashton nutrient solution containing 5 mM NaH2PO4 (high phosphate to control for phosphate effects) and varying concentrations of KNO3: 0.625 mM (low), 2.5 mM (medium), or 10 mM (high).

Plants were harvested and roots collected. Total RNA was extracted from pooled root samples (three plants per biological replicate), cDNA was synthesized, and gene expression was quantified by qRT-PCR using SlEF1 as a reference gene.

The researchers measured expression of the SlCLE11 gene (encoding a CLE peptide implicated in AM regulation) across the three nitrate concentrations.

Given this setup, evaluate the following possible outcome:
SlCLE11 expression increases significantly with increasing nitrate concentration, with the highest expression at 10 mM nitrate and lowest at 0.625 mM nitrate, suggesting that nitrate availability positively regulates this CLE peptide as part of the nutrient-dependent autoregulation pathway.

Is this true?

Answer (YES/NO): NO